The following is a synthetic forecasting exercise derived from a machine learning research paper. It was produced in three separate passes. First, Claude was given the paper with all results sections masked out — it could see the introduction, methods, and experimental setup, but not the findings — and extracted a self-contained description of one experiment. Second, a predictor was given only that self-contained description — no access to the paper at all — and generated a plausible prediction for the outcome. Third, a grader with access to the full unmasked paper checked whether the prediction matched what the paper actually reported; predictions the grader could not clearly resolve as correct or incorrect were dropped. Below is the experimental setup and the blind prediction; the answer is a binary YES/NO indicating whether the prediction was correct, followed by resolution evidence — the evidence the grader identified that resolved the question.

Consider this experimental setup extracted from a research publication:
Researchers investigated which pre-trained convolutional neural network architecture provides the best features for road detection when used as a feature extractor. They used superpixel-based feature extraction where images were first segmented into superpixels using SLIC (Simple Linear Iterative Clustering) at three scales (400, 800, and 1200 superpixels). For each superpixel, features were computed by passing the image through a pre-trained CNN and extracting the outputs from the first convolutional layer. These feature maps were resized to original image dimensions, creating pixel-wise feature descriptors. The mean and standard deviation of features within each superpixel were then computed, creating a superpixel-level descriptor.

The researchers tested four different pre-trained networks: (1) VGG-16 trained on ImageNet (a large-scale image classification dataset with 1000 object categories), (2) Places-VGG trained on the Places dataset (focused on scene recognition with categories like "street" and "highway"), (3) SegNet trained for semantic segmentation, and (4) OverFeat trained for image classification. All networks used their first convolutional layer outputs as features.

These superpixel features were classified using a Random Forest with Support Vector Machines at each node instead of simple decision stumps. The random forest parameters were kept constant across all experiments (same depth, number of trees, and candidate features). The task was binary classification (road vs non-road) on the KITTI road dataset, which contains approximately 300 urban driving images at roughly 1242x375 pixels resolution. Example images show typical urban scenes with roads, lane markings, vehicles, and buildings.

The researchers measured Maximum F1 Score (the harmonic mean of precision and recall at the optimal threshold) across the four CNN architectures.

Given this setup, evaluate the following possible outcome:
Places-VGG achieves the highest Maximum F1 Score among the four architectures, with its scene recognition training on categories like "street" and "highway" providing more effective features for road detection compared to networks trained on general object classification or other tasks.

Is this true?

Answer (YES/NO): NO